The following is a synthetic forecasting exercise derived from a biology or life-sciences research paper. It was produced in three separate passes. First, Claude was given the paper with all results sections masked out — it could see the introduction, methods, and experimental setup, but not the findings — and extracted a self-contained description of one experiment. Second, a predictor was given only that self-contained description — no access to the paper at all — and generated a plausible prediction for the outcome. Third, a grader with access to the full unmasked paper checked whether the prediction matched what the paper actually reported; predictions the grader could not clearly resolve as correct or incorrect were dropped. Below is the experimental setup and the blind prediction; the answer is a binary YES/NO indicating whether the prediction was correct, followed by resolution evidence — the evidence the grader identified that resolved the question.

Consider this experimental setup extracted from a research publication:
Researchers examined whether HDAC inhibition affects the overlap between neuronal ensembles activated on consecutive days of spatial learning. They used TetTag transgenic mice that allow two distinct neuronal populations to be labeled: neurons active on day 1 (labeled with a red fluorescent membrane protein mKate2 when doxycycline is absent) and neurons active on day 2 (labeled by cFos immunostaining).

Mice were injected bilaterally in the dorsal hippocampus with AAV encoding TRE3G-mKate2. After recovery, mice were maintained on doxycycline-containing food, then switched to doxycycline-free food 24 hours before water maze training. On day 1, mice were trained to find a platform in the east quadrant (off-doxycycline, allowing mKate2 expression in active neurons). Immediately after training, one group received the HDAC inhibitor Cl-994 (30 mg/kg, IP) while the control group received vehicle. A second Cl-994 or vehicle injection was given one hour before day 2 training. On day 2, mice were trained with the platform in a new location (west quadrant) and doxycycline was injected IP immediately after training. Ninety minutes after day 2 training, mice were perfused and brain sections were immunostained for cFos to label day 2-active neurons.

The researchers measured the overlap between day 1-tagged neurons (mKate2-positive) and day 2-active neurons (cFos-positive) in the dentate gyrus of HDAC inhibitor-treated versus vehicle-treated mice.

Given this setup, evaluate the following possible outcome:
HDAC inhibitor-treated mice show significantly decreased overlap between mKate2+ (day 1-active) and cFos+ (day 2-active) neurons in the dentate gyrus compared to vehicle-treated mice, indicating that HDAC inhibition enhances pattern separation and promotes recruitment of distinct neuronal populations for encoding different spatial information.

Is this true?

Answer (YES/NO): NO